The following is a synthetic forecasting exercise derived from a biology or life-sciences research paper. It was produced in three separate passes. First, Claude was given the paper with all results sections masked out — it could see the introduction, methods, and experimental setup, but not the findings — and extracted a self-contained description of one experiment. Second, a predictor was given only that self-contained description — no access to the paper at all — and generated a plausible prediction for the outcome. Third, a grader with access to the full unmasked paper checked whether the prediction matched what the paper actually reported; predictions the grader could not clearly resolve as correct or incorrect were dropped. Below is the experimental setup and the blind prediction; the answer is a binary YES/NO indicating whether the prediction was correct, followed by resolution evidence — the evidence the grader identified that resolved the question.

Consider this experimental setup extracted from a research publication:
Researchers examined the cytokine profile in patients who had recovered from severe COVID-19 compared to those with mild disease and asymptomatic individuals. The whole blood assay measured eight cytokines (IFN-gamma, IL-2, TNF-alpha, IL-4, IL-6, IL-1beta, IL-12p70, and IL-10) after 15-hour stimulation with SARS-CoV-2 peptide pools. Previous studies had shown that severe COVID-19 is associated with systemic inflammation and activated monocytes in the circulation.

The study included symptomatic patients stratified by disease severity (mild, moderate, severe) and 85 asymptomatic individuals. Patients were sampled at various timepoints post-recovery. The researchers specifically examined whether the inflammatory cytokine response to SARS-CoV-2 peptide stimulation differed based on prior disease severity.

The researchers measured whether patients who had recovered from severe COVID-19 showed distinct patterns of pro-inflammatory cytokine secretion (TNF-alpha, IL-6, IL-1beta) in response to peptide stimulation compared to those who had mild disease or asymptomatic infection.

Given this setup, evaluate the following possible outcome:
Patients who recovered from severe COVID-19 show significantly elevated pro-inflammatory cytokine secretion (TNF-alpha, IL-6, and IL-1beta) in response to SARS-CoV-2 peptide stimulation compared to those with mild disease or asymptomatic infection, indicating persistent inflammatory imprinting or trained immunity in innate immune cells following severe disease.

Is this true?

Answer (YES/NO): YES